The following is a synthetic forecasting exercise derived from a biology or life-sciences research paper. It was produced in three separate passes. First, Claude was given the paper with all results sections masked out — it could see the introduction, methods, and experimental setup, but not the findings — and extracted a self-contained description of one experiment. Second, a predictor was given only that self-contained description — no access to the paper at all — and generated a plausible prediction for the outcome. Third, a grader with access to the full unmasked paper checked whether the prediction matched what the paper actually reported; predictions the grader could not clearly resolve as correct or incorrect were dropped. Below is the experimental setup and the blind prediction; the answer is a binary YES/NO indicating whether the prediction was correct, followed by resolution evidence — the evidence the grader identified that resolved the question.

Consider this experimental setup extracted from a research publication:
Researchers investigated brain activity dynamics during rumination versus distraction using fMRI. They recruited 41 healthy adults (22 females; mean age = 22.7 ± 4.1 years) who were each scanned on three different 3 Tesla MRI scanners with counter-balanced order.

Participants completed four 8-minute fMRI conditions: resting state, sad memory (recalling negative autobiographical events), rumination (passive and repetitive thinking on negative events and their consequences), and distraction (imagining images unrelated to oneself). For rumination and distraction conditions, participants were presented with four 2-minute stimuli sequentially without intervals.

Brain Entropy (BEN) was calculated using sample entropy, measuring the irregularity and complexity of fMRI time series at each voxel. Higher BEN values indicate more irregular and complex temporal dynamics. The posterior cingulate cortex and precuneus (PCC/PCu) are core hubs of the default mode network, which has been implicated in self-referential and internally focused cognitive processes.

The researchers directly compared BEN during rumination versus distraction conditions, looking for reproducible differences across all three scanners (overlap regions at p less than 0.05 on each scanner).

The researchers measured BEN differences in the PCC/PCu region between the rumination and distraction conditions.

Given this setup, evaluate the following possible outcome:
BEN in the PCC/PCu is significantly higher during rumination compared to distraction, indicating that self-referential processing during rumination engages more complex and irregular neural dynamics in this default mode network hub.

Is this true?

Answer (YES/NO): YES